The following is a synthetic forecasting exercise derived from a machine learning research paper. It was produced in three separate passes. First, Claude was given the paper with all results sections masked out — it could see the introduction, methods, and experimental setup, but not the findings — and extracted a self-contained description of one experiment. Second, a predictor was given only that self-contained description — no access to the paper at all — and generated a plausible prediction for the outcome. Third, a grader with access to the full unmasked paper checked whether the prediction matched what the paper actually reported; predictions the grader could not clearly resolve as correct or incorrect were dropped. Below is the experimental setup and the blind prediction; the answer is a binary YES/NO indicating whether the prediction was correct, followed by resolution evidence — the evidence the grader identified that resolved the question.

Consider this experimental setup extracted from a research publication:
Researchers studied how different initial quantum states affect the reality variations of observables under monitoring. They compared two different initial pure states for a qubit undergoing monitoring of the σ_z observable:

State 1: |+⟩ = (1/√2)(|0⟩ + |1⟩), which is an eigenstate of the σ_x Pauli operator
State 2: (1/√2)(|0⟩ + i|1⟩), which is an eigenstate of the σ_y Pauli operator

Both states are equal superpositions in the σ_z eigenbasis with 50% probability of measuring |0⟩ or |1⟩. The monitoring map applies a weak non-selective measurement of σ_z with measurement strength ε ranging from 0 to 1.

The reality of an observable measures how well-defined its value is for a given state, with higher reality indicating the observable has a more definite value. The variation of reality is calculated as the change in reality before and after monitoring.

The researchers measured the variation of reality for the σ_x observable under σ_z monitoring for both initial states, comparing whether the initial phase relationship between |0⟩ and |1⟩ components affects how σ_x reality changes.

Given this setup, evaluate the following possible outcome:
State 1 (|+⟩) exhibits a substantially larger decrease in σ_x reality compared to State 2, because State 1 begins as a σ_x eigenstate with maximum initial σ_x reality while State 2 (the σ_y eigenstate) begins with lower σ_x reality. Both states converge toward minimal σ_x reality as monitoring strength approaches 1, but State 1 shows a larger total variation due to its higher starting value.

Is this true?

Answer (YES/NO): NO